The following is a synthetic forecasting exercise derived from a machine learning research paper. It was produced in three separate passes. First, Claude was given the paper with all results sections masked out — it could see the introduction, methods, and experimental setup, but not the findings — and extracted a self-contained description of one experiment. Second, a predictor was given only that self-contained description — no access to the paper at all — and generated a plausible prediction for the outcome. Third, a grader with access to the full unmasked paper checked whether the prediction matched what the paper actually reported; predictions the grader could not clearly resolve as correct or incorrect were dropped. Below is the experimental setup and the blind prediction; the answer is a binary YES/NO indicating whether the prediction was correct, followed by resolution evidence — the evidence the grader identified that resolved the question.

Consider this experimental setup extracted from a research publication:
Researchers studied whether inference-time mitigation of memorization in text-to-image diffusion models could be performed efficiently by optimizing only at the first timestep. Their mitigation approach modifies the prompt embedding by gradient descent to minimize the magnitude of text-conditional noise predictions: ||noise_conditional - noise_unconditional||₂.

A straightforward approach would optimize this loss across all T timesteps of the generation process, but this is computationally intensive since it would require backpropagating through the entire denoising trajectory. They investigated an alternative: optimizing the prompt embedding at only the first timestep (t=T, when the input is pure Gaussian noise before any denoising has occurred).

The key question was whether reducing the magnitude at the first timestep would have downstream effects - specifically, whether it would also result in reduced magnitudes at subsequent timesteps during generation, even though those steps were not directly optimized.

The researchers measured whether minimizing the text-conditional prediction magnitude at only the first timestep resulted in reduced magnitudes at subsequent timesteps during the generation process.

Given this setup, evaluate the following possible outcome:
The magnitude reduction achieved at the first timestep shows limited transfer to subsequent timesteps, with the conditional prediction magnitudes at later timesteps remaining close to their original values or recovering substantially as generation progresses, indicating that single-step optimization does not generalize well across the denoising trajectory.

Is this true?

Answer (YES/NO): NO